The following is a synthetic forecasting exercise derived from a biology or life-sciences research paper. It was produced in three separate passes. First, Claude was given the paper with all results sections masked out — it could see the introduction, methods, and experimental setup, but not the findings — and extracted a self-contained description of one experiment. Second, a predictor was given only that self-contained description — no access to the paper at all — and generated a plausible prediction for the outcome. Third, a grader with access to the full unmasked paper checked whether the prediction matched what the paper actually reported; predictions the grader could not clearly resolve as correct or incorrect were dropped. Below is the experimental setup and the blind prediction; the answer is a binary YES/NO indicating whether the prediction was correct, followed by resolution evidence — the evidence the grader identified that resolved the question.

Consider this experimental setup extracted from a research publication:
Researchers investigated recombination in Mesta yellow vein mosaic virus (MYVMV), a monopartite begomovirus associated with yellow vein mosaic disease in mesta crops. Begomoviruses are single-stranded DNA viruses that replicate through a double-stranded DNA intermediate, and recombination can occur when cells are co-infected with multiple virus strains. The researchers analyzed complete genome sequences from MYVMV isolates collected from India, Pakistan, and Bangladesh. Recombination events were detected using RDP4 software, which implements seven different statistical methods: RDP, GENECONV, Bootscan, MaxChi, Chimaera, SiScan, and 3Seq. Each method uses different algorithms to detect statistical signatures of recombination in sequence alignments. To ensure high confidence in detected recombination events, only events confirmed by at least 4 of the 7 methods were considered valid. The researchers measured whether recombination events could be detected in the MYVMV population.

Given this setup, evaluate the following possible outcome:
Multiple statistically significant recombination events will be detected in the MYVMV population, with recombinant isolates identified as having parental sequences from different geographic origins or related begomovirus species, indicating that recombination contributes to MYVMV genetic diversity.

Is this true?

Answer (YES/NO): YES